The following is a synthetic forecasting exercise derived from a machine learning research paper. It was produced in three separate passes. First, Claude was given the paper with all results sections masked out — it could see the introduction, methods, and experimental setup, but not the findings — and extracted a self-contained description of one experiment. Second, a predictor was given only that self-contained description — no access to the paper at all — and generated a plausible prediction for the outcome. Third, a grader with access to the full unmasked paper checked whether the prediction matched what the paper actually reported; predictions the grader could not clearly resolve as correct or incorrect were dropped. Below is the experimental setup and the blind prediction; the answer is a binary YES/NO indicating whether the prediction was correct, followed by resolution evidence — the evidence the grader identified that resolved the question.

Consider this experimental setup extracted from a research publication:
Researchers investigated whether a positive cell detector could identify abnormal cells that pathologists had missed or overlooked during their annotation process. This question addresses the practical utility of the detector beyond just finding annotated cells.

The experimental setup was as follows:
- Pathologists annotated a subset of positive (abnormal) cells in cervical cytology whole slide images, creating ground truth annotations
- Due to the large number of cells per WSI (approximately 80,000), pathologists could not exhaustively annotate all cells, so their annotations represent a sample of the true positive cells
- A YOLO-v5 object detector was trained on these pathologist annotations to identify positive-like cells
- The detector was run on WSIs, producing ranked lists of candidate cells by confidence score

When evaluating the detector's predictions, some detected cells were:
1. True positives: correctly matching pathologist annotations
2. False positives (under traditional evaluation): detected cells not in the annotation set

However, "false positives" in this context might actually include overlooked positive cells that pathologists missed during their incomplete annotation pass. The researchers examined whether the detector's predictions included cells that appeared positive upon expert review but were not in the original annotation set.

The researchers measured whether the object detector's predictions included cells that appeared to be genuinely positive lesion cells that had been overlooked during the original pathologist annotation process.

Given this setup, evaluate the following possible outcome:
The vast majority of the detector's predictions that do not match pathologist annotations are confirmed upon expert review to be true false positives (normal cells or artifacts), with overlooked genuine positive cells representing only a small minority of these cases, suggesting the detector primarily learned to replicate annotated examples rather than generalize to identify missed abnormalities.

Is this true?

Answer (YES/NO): NO